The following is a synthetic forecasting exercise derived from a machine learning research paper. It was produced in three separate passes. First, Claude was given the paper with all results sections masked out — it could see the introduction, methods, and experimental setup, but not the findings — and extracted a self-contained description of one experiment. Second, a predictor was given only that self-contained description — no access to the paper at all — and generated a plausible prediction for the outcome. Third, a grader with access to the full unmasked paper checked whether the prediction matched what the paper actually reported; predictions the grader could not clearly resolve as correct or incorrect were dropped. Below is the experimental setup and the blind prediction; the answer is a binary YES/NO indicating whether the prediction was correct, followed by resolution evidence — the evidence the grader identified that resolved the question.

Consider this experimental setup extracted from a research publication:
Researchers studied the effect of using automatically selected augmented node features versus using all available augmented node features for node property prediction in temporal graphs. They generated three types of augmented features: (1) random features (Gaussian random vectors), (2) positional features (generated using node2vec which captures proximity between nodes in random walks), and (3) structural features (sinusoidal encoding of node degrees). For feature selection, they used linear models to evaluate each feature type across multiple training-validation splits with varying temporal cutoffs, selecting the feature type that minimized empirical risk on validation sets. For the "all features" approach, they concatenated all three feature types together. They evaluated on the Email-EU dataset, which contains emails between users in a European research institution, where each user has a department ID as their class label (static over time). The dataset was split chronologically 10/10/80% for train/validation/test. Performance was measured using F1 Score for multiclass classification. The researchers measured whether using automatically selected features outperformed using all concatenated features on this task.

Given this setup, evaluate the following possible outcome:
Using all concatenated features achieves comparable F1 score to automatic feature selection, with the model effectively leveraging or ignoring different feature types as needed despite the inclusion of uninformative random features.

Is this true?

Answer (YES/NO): NO